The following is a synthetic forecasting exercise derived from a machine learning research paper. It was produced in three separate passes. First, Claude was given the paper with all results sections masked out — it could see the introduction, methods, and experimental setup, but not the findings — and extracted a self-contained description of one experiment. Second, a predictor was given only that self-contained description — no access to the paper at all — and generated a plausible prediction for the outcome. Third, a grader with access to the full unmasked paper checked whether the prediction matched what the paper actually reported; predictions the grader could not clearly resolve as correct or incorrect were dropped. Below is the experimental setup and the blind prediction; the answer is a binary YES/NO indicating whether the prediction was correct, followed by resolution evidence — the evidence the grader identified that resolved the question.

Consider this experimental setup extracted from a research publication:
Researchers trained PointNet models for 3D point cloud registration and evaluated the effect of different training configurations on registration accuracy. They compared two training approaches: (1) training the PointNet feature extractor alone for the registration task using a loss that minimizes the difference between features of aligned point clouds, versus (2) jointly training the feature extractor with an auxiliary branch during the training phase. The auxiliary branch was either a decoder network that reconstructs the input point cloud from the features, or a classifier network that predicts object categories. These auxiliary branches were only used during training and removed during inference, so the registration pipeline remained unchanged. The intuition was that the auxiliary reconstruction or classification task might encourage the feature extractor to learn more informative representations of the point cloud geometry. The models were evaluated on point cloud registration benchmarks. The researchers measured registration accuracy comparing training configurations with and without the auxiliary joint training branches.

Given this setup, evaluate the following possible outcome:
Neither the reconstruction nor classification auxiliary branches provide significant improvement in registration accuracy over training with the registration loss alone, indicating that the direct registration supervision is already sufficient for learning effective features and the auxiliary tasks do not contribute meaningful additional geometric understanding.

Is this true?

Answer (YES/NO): NO